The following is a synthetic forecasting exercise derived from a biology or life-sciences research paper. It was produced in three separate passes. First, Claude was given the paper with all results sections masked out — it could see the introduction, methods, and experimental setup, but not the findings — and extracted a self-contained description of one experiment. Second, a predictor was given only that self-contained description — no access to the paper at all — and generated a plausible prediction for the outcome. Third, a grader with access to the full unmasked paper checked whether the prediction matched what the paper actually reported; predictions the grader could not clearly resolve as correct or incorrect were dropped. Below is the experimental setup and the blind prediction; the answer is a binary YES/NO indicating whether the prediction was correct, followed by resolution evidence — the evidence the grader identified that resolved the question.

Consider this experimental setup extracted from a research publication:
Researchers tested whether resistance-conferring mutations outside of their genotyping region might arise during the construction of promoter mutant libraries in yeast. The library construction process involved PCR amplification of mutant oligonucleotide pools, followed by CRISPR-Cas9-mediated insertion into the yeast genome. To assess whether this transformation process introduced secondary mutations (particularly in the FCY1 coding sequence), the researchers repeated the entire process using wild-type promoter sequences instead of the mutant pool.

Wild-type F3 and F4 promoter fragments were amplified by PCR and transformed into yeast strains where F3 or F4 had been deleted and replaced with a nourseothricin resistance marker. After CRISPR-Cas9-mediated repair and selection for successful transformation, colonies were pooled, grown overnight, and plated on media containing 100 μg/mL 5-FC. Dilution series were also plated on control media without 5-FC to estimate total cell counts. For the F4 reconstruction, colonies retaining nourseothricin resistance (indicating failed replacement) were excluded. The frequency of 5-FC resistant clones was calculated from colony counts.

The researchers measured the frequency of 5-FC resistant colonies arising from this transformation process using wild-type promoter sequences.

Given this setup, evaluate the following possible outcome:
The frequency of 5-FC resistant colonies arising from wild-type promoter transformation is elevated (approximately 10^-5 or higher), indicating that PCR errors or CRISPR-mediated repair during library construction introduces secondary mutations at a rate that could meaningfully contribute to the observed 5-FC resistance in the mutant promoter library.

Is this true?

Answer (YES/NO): YES